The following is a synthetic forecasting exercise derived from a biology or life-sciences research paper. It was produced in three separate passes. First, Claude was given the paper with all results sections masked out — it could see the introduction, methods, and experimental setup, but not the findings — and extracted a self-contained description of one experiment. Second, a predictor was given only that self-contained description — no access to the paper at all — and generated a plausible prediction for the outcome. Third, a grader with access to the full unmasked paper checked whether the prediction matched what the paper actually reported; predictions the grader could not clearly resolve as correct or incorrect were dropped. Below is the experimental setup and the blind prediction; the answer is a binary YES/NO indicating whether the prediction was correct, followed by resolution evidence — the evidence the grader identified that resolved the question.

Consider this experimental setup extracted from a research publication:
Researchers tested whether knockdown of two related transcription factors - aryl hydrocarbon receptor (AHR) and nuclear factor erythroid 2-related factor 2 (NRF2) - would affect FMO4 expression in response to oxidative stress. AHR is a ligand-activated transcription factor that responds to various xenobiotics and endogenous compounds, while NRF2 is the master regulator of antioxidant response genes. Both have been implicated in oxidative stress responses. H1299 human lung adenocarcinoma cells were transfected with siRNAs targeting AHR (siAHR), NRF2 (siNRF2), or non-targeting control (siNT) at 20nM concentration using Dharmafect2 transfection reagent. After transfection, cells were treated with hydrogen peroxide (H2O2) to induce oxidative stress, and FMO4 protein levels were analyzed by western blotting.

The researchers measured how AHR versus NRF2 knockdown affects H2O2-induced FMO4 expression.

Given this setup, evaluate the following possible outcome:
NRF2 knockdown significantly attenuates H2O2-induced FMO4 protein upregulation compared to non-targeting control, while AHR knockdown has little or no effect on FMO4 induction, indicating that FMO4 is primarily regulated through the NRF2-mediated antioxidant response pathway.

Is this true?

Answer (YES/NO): NO